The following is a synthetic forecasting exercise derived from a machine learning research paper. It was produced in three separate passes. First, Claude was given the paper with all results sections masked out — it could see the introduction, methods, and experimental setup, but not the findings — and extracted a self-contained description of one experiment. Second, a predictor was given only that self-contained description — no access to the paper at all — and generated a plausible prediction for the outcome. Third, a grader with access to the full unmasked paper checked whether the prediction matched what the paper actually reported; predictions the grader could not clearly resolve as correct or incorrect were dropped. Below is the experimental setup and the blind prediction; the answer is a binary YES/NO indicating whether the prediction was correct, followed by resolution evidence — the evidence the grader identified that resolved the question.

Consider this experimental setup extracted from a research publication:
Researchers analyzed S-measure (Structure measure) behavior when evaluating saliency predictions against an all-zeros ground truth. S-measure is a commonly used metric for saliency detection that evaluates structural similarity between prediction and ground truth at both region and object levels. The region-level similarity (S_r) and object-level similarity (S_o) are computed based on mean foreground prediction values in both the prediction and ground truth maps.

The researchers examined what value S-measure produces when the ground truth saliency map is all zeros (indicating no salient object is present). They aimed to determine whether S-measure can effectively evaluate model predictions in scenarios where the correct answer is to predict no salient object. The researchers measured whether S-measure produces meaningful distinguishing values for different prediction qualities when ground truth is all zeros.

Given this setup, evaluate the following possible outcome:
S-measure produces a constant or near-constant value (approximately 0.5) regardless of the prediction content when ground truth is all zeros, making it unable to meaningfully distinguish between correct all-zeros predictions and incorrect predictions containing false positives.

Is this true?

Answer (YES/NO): NO